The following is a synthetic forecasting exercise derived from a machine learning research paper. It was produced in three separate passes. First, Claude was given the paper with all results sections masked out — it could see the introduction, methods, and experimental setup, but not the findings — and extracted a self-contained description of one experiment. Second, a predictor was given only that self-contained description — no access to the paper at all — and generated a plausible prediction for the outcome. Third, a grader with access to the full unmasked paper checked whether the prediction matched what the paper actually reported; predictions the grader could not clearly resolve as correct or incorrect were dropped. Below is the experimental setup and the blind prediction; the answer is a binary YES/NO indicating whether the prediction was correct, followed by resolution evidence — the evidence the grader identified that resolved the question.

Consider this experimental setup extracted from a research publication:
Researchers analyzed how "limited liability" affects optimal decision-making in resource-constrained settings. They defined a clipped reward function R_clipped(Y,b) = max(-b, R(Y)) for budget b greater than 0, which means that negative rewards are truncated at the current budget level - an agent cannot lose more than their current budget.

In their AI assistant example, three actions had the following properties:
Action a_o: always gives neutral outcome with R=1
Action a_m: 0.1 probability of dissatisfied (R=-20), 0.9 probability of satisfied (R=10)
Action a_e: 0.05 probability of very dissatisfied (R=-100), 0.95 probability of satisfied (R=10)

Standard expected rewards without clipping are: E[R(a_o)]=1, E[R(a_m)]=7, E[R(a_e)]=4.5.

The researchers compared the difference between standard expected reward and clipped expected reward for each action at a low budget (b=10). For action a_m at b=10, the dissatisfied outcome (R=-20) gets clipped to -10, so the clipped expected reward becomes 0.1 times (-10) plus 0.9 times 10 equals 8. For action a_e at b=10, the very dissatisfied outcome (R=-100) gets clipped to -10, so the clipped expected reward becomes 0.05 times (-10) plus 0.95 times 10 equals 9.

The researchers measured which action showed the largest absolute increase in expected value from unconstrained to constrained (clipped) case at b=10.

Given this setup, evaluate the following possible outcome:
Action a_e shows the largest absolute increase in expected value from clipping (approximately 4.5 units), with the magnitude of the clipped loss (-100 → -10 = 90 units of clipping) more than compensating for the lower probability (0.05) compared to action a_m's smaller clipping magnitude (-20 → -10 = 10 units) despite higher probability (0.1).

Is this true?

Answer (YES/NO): YES